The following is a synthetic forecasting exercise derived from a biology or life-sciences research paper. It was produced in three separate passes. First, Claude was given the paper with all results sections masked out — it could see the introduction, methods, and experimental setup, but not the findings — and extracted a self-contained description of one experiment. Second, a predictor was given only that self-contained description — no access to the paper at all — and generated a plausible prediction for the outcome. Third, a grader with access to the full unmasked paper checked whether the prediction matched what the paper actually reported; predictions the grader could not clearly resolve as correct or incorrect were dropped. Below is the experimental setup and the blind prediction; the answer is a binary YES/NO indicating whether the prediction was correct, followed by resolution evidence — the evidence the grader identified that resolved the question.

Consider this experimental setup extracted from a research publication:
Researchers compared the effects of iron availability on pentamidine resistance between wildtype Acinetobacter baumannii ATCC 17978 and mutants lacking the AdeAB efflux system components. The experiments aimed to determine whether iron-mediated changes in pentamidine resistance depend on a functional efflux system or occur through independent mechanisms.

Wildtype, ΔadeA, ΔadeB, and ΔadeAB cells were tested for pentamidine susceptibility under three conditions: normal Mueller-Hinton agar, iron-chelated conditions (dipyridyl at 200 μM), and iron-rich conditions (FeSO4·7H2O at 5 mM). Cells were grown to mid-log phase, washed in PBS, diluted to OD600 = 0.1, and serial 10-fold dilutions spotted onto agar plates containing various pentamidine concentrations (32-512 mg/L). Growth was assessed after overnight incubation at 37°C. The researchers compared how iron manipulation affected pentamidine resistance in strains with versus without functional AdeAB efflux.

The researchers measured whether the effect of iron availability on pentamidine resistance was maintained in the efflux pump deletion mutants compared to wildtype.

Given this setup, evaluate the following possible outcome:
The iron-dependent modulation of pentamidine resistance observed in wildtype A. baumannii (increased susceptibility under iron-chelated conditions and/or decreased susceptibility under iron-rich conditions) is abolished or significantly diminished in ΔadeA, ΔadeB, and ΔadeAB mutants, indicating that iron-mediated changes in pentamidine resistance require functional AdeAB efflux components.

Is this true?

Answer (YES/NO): NO